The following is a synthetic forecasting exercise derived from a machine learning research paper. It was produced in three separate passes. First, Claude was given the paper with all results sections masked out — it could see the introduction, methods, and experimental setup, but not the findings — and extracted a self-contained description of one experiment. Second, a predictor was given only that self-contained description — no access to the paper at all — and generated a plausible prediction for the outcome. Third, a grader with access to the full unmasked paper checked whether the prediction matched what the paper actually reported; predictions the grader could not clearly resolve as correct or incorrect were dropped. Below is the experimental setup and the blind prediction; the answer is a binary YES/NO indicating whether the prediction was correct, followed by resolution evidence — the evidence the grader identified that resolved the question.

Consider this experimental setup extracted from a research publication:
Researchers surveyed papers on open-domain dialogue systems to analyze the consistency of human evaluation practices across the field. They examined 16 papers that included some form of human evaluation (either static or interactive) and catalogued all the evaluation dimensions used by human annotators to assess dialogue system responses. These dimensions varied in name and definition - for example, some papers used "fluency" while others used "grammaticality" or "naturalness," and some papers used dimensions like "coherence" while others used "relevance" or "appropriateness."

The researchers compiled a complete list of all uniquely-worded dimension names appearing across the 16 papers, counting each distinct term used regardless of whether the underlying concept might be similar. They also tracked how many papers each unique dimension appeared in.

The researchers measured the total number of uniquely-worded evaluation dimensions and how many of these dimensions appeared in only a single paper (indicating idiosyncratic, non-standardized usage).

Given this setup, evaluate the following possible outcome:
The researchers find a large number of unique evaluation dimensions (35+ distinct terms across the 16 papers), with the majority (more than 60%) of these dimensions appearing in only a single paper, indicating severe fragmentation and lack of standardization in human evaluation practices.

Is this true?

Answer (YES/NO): NO